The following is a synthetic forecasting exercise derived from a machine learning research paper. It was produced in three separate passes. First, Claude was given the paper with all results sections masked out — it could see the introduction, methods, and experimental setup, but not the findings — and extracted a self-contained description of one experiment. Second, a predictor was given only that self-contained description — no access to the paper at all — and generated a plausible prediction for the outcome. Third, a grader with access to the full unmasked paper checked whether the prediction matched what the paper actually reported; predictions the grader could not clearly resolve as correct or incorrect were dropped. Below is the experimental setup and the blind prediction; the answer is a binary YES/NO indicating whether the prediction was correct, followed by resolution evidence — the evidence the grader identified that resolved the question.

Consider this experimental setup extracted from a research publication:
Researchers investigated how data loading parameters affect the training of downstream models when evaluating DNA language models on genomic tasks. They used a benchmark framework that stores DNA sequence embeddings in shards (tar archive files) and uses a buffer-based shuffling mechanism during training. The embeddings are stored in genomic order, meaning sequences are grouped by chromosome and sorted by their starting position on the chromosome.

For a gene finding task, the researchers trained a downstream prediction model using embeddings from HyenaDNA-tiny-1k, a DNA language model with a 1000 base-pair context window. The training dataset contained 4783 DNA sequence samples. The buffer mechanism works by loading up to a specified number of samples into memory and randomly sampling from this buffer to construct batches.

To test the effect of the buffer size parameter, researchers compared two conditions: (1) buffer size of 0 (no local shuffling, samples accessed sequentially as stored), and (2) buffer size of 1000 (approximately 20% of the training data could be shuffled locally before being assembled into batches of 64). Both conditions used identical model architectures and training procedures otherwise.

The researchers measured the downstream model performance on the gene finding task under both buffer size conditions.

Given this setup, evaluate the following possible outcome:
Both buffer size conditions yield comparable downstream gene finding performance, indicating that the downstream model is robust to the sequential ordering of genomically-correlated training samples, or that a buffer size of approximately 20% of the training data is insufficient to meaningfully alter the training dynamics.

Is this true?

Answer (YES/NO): NO